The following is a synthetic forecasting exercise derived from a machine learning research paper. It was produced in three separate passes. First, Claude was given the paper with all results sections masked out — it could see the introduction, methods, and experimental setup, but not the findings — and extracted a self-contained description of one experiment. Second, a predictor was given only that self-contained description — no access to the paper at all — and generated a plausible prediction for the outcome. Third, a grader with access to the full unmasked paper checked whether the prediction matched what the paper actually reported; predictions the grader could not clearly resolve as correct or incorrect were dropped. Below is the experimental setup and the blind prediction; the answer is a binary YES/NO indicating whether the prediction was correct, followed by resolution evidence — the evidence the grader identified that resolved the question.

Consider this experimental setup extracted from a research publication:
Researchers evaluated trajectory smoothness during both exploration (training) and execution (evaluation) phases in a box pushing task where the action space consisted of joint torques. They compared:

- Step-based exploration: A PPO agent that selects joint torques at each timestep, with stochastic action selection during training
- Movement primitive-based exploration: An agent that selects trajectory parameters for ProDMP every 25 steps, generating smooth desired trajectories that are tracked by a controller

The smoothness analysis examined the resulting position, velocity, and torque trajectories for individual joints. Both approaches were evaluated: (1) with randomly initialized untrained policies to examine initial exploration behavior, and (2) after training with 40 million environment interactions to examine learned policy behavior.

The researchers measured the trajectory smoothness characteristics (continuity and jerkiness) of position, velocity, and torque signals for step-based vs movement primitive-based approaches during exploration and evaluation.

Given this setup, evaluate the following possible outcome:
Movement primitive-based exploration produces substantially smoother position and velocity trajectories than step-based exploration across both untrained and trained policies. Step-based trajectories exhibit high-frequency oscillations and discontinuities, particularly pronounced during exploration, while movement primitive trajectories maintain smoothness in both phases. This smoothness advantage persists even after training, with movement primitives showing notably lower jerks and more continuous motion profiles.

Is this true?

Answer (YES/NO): YES